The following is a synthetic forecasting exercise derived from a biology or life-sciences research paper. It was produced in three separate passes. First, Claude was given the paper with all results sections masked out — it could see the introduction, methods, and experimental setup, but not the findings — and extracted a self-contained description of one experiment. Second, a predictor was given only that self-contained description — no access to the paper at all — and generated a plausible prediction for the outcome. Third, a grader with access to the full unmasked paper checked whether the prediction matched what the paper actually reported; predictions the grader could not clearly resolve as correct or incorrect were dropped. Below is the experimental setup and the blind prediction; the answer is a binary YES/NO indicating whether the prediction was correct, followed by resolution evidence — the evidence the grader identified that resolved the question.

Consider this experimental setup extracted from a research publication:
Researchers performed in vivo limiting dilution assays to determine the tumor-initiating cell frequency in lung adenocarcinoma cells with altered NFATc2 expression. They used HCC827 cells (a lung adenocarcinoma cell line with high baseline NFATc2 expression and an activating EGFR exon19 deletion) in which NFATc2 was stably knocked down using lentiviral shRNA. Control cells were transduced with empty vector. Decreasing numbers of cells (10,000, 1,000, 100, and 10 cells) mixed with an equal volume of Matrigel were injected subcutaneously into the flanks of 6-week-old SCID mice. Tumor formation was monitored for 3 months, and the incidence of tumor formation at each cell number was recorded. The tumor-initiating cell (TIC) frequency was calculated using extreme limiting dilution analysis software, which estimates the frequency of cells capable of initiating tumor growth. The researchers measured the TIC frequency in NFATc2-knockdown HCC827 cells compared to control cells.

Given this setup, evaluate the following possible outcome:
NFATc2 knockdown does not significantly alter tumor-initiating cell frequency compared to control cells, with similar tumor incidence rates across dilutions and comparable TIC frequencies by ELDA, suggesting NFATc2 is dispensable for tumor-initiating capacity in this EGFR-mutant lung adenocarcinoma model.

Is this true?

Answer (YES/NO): NO